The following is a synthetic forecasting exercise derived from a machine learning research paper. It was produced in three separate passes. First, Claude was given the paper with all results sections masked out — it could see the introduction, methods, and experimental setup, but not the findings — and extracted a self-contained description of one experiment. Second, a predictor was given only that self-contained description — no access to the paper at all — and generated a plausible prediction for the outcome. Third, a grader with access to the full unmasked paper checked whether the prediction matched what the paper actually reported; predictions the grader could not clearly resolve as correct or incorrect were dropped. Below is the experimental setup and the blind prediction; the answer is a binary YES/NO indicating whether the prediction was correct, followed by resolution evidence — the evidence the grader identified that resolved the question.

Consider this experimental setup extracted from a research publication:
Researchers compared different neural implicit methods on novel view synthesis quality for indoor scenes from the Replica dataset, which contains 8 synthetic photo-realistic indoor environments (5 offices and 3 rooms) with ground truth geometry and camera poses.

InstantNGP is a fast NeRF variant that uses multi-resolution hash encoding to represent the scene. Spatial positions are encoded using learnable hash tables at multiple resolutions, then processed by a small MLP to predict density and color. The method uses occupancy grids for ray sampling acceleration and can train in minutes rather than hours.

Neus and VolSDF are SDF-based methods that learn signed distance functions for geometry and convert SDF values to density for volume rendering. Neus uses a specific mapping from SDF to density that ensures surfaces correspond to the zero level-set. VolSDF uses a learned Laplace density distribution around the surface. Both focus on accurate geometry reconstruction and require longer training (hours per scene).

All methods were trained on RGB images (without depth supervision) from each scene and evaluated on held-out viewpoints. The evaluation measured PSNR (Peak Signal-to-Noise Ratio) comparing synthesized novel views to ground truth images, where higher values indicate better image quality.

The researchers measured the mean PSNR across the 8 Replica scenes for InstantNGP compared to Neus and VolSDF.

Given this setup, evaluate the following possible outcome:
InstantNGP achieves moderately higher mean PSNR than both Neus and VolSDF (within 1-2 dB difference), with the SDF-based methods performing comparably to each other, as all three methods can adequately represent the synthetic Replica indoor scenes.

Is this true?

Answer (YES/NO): NO